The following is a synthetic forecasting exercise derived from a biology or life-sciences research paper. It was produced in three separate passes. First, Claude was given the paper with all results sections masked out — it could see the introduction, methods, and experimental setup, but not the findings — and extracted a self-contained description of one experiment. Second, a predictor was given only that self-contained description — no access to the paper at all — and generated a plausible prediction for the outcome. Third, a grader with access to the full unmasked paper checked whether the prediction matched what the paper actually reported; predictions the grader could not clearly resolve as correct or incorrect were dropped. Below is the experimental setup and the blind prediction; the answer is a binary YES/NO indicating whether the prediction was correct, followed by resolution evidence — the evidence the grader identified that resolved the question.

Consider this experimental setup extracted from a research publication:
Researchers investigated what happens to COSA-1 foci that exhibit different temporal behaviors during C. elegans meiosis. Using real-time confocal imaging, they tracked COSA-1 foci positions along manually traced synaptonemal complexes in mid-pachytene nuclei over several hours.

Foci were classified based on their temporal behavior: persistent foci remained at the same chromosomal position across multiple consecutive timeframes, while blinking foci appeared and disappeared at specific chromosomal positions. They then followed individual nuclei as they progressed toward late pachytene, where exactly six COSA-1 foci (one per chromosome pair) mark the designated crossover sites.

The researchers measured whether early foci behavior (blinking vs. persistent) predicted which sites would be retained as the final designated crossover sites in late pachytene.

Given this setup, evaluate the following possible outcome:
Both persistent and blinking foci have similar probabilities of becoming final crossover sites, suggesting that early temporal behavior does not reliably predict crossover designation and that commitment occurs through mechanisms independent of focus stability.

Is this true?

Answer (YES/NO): NO